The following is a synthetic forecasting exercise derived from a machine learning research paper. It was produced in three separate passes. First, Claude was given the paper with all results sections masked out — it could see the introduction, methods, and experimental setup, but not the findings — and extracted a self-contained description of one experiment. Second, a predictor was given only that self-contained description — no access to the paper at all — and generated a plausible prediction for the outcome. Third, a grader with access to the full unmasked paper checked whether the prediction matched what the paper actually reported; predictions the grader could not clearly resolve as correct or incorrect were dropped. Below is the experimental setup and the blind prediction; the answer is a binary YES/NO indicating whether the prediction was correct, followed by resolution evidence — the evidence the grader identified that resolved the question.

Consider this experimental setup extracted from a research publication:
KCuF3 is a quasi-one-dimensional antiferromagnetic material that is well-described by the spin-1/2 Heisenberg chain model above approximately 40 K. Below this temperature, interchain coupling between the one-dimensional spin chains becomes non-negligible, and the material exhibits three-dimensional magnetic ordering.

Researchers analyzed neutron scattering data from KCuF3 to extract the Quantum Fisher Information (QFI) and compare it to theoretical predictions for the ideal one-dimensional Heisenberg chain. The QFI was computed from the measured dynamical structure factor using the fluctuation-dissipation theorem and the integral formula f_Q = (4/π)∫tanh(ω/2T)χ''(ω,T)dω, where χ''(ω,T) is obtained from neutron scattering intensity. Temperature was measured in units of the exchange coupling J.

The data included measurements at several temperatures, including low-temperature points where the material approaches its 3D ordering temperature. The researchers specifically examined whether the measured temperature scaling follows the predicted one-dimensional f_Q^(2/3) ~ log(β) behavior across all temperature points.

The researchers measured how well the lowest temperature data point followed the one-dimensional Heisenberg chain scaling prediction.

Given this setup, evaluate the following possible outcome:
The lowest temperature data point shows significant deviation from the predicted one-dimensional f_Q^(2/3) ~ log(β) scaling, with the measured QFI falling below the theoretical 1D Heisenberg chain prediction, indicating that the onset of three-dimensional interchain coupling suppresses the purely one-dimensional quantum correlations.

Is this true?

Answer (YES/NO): YES